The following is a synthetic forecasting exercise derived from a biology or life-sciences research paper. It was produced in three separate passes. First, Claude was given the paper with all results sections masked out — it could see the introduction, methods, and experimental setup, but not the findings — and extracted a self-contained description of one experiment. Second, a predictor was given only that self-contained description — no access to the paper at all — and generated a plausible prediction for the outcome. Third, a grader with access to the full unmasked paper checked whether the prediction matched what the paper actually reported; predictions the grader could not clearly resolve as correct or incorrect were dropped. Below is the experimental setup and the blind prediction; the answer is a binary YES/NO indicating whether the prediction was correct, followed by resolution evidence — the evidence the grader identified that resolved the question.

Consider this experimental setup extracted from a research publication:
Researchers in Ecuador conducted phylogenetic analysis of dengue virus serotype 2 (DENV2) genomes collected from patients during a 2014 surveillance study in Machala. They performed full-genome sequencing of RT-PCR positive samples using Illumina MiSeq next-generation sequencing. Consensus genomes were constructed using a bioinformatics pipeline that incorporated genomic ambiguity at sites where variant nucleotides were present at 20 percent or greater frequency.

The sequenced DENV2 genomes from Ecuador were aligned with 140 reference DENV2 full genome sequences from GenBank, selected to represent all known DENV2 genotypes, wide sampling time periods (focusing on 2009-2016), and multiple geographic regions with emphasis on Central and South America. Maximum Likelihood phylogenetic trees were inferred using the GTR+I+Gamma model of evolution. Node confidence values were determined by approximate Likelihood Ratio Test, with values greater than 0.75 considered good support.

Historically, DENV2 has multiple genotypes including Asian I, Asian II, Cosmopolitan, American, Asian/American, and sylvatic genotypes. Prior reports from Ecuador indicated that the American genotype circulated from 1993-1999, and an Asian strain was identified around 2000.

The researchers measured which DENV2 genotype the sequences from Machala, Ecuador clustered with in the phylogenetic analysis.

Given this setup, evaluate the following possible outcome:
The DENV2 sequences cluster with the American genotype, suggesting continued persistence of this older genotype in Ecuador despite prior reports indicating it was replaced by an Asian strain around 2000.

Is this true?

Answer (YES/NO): NO